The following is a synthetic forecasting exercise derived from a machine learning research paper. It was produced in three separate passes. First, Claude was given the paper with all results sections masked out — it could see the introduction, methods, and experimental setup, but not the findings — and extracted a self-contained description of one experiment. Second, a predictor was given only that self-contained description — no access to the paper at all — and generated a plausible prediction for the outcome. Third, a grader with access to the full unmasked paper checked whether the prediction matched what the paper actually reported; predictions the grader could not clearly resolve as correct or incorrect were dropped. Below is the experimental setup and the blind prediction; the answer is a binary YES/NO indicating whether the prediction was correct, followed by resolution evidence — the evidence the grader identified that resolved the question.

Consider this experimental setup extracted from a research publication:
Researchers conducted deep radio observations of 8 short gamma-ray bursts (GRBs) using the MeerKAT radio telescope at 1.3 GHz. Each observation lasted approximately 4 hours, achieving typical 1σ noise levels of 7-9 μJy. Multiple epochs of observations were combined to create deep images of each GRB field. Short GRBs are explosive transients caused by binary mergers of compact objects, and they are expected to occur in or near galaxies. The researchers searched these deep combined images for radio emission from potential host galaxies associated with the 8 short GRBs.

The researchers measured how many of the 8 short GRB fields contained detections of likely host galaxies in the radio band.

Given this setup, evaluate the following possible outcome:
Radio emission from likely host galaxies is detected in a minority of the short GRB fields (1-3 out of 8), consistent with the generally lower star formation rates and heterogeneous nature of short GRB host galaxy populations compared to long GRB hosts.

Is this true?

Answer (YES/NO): NO